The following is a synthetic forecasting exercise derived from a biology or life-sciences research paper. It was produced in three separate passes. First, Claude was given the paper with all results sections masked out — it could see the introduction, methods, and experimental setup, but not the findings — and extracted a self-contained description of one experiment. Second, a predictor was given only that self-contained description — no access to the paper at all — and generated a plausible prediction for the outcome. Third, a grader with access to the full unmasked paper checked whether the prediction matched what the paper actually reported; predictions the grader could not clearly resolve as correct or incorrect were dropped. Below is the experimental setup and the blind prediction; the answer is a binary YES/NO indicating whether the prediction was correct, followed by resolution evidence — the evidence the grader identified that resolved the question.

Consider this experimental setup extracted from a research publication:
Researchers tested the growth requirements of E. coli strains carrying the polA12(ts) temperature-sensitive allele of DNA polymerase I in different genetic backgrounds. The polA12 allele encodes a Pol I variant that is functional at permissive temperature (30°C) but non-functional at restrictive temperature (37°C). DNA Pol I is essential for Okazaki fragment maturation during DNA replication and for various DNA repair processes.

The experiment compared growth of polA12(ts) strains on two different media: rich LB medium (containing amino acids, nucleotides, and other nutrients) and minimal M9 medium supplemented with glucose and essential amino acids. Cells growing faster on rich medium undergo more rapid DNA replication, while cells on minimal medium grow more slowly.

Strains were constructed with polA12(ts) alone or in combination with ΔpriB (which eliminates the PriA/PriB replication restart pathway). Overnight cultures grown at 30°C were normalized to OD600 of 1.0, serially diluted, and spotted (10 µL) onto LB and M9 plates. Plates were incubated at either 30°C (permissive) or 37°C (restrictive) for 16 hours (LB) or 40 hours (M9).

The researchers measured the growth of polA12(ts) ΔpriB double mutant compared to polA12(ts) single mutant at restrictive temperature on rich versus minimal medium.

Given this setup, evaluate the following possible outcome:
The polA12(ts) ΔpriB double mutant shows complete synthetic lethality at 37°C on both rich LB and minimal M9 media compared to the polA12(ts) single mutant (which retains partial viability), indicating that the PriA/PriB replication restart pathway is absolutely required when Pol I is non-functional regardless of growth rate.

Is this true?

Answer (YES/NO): NO